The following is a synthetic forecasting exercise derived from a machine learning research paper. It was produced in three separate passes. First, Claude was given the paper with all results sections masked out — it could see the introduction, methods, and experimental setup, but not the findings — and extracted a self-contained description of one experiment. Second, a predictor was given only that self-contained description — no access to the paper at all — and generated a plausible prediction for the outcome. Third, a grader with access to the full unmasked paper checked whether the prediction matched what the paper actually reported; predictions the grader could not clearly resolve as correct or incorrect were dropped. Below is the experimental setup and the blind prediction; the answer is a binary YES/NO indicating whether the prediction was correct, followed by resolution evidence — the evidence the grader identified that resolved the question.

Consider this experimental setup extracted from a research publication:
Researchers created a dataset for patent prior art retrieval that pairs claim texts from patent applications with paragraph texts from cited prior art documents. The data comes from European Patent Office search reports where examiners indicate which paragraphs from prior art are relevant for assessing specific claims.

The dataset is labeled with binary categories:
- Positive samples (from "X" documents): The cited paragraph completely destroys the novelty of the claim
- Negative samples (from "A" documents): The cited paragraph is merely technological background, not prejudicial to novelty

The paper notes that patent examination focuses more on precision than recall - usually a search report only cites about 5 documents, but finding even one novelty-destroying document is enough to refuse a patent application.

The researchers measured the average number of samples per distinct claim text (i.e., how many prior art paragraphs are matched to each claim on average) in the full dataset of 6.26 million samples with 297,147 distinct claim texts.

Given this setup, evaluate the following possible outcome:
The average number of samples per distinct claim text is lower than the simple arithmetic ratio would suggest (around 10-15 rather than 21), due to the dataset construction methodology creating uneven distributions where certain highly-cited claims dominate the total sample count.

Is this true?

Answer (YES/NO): NO